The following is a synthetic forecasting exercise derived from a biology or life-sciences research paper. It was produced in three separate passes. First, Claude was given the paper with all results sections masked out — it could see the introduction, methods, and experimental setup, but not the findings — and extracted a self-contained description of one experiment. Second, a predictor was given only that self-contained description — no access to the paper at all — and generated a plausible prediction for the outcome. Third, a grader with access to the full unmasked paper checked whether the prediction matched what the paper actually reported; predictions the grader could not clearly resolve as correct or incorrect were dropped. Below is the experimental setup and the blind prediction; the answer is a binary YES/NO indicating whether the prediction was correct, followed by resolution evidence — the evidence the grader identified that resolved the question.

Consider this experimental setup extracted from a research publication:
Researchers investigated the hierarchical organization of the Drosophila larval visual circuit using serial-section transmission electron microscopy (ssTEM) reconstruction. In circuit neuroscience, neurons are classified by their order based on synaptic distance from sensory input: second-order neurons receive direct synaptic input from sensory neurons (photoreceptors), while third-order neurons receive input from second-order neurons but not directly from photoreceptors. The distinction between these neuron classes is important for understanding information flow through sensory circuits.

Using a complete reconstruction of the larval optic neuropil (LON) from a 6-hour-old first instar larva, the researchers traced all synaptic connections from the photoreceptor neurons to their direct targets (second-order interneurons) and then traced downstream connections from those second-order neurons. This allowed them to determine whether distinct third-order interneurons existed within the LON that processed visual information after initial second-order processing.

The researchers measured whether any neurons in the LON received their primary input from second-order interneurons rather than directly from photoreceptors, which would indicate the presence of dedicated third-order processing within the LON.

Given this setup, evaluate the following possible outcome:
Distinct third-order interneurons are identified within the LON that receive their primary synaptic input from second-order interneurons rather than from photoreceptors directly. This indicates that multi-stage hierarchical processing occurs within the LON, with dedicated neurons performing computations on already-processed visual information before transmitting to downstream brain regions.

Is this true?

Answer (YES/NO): YES